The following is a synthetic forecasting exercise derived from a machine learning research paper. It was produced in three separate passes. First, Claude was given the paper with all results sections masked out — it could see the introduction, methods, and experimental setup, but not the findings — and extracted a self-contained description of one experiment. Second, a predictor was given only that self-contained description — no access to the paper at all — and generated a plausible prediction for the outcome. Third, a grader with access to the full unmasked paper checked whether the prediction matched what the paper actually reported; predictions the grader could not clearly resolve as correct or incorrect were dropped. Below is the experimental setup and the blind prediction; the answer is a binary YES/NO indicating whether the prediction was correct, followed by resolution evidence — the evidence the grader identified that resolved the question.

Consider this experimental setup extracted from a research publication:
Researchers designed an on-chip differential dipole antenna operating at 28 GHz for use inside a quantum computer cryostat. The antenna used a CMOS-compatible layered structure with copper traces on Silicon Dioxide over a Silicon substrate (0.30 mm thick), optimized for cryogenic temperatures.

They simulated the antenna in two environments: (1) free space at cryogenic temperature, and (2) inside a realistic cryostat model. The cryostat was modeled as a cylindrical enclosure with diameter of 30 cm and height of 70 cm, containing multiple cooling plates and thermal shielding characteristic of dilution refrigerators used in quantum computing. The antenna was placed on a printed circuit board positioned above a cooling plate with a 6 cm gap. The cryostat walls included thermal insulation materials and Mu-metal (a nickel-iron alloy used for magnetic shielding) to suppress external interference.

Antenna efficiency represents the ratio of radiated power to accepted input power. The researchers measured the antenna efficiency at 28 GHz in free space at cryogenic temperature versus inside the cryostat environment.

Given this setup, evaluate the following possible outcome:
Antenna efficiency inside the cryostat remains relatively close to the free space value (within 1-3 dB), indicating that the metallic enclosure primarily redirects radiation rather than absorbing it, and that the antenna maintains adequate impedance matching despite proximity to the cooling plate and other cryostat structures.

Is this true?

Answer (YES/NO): NO